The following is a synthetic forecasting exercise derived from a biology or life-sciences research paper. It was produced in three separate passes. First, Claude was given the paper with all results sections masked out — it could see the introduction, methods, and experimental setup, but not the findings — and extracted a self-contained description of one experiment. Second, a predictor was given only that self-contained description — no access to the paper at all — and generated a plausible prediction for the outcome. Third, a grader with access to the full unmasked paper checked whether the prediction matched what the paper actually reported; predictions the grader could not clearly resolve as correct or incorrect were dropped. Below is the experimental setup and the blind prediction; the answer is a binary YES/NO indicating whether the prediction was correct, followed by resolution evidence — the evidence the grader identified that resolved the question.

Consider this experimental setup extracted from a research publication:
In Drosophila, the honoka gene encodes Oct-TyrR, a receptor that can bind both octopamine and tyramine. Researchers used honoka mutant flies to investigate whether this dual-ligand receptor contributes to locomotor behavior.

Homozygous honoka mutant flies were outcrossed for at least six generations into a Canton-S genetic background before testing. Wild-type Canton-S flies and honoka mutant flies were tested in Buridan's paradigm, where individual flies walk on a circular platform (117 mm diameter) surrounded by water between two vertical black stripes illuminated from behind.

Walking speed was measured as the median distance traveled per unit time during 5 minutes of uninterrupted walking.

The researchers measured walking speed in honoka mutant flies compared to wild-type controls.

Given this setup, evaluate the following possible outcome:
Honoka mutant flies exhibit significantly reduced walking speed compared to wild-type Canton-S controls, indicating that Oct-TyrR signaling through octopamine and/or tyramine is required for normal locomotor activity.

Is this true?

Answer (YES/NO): YES